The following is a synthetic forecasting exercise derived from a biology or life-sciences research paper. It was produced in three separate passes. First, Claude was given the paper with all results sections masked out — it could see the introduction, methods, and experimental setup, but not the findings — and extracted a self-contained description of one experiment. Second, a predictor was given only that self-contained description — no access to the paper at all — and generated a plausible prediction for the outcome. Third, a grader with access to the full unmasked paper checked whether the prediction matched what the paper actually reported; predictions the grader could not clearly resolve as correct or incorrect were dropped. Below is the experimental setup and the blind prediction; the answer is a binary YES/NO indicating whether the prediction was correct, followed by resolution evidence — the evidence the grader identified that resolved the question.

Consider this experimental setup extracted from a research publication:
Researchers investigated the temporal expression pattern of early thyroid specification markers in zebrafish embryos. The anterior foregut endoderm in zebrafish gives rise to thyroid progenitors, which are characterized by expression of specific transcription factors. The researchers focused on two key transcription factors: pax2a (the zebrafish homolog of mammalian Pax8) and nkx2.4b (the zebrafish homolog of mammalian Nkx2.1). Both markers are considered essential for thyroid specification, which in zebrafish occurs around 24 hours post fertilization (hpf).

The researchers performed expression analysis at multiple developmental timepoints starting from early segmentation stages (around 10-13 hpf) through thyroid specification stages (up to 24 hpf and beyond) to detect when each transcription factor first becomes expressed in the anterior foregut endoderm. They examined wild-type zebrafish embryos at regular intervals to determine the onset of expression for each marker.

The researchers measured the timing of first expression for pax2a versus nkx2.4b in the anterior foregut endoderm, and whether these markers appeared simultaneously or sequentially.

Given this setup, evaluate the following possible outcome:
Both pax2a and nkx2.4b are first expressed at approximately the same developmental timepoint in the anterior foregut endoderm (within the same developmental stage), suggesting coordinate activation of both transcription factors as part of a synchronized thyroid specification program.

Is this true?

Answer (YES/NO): NO